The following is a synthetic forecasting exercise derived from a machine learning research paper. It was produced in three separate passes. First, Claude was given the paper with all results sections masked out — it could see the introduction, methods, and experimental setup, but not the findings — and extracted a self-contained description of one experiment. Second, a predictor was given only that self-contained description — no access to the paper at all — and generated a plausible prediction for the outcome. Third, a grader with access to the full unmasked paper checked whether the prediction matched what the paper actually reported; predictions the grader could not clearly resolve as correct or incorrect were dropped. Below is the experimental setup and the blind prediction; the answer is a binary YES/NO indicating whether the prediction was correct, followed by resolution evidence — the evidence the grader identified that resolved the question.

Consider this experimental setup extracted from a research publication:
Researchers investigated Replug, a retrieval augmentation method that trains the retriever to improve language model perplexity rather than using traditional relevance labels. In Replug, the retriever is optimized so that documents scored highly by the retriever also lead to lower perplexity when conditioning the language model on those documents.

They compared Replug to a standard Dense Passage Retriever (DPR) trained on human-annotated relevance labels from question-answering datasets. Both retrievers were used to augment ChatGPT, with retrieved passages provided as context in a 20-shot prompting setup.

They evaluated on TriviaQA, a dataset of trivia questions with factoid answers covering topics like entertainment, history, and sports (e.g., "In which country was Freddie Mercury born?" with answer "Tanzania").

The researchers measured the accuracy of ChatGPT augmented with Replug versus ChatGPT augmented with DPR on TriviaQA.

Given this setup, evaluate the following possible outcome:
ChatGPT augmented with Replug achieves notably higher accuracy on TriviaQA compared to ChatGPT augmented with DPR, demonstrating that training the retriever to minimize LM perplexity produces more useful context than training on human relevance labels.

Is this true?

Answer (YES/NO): NO